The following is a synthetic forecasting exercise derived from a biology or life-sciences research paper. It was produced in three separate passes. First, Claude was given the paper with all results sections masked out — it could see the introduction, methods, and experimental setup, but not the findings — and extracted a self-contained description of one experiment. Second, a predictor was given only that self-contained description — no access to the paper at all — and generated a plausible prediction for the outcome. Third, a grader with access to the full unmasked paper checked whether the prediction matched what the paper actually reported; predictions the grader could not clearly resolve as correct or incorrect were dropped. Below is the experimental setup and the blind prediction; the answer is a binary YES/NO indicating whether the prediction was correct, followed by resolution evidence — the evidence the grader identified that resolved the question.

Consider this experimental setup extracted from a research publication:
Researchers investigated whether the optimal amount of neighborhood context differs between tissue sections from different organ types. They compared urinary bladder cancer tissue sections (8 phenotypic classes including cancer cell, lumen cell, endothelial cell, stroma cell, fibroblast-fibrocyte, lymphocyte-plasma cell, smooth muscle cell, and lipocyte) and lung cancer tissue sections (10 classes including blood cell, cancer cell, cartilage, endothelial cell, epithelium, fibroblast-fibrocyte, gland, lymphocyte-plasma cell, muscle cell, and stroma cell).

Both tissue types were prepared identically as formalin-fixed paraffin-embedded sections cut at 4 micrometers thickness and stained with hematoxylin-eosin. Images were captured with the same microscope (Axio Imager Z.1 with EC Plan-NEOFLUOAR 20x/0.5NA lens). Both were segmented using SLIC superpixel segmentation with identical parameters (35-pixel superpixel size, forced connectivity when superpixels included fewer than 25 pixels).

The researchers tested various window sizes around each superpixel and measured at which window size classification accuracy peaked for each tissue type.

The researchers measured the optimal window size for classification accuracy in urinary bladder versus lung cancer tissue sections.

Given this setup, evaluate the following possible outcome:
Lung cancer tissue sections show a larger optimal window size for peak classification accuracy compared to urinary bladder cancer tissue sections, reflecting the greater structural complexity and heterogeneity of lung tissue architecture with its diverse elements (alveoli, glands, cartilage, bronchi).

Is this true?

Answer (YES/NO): NO